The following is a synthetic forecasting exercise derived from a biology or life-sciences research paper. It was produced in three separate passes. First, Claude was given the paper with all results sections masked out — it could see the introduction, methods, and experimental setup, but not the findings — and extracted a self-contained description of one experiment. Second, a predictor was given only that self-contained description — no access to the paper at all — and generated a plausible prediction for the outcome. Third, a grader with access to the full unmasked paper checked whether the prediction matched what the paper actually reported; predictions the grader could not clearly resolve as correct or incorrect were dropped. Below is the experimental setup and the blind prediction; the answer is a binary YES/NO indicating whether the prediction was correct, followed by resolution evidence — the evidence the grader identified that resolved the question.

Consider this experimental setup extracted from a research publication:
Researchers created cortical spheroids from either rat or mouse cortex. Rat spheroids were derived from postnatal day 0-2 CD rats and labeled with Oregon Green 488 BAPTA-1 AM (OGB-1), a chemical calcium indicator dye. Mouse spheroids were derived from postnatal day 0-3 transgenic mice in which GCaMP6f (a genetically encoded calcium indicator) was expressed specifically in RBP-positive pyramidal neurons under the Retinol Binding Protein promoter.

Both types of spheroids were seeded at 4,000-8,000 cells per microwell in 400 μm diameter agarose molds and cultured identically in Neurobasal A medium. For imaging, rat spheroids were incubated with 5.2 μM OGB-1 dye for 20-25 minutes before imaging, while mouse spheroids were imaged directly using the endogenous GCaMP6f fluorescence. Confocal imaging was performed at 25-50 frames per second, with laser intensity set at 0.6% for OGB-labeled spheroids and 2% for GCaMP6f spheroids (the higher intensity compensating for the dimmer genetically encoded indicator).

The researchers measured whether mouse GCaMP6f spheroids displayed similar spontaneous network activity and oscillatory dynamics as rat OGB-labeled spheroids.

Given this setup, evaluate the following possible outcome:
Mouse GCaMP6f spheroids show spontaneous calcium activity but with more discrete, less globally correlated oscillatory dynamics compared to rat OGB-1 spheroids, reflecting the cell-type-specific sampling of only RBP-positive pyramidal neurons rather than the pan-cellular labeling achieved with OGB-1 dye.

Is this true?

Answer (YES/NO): NO